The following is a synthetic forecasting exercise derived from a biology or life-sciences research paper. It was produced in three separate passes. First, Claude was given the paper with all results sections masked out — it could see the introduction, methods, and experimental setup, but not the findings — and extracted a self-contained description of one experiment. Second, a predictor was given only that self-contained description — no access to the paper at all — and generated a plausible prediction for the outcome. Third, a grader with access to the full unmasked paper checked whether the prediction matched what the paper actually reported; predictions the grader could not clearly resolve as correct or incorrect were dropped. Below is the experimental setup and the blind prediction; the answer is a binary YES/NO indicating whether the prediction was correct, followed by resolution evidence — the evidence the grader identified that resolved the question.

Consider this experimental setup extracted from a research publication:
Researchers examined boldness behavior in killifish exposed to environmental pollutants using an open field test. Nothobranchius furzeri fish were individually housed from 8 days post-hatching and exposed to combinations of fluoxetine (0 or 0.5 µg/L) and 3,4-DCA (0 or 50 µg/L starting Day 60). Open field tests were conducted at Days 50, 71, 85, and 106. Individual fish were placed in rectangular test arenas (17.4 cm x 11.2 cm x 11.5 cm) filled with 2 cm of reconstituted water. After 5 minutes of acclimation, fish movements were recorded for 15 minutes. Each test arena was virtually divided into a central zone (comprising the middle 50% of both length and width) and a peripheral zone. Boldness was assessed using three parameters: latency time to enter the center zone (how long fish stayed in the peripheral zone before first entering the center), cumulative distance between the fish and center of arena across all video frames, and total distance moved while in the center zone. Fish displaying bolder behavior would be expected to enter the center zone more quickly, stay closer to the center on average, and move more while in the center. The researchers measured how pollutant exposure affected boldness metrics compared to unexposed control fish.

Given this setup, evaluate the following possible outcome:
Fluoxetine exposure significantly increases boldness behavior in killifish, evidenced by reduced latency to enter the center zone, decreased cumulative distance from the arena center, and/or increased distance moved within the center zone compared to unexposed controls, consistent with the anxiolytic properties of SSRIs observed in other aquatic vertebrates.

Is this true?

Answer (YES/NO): NO